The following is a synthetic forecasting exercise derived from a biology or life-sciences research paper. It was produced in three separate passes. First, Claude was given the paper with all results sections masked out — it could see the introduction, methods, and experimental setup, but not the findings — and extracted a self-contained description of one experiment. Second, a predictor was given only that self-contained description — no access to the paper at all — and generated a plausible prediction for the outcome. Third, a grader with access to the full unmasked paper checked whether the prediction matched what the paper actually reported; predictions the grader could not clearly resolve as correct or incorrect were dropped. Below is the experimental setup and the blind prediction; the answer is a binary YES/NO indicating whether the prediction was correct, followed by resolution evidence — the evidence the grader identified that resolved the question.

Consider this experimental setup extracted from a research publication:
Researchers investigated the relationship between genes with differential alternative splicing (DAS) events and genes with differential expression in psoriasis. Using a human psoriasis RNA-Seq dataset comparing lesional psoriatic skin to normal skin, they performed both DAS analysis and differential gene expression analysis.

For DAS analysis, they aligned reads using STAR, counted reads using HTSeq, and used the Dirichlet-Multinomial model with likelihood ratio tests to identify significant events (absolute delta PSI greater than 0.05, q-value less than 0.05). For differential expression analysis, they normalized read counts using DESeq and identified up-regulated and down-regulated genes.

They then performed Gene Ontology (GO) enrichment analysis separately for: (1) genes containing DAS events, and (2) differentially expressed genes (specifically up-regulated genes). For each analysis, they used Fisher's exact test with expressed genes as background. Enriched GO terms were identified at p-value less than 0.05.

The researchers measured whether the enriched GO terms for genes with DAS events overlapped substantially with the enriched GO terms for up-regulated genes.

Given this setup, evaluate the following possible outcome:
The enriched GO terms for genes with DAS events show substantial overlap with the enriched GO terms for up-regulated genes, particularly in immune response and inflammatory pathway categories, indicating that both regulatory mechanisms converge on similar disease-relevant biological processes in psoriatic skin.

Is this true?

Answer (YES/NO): NO